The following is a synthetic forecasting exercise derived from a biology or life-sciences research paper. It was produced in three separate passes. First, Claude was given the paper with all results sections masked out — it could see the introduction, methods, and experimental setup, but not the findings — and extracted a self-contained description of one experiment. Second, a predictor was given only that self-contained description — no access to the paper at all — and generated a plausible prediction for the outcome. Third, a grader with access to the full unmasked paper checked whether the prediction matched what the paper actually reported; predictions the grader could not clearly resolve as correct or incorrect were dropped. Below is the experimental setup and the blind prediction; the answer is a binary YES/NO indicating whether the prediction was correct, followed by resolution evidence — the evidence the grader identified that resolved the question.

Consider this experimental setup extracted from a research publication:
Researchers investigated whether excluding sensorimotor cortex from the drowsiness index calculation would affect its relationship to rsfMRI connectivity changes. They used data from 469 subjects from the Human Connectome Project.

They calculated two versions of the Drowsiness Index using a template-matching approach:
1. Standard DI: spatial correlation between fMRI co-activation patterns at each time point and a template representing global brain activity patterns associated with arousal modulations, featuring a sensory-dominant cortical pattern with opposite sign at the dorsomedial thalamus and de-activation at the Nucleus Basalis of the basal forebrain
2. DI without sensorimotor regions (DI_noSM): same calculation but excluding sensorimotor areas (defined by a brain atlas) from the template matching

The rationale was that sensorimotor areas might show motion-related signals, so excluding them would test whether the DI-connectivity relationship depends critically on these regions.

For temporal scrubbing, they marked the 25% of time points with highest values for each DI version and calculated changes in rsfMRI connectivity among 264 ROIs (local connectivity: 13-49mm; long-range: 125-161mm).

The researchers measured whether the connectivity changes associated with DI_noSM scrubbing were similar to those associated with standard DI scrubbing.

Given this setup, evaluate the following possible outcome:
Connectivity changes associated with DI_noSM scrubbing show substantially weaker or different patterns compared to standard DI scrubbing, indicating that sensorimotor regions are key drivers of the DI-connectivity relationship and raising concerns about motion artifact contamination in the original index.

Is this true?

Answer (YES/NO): NO